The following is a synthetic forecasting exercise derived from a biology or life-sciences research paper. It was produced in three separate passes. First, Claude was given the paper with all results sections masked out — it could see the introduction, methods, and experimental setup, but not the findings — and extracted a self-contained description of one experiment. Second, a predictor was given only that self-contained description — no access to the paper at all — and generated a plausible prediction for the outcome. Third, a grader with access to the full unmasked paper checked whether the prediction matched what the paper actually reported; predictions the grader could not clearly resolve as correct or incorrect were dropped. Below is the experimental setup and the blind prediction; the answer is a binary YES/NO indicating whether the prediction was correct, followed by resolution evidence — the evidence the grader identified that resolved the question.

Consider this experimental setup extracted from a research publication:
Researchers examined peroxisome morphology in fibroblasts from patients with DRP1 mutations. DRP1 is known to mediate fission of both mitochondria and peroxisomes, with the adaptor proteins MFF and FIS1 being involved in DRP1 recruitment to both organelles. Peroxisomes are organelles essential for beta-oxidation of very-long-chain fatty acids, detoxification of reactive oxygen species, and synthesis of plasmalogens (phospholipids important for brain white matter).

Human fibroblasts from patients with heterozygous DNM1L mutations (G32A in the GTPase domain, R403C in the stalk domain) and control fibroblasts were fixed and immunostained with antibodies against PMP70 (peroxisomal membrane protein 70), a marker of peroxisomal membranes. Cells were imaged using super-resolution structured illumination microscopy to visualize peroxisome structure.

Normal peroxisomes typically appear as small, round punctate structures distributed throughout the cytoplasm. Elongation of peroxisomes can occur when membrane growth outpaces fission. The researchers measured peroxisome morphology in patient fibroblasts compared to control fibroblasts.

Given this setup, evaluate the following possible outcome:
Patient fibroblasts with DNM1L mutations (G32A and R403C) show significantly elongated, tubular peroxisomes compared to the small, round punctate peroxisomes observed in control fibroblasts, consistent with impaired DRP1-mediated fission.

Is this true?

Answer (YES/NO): YES